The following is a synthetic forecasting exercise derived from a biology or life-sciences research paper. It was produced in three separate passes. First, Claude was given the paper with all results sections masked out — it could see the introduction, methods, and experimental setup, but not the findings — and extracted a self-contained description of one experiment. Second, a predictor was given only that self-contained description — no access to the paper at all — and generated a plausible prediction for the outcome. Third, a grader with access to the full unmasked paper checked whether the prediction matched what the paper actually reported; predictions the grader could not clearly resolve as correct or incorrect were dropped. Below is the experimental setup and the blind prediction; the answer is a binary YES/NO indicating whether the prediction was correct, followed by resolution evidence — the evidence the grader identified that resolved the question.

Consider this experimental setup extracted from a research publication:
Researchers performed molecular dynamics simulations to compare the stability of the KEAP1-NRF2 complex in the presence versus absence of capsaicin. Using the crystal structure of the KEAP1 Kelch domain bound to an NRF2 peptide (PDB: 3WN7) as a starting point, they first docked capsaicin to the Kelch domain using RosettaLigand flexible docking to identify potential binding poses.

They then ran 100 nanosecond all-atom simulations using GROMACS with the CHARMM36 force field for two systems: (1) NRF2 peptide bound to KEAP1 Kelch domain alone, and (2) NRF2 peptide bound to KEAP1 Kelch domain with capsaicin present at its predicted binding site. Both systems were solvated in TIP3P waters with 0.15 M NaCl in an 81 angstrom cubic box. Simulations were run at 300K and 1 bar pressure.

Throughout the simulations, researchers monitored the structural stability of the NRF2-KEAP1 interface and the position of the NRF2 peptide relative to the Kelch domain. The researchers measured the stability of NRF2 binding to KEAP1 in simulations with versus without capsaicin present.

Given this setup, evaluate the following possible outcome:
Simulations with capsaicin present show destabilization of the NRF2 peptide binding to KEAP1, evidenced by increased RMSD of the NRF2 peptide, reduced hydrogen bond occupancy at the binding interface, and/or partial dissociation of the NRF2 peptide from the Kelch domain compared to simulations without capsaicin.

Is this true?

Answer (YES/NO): YES